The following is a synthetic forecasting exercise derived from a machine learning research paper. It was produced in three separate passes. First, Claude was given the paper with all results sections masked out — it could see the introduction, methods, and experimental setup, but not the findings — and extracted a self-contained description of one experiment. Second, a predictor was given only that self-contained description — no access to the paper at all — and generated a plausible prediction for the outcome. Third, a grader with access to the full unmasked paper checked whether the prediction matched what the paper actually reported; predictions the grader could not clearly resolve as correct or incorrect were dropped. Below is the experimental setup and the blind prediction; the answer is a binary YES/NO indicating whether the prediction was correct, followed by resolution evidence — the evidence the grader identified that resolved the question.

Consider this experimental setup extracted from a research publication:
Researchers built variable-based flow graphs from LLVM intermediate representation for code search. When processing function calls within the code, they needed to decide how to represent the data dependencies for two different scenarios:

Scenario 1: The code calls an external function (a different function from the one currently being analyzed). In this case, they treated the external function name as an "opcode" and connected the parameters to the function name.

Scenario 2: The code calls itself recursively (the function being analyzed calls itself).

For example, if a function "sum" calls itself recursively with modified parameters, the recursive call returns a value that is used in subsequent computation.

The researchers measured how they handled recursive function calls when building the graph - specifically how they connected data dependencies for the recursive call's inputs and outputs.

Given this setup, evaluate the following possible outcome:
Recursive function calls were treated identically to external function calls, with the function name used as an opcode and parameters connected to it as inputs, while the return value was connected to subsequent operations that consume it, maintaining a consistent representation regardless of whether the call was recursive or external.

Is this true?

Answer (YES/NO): NO